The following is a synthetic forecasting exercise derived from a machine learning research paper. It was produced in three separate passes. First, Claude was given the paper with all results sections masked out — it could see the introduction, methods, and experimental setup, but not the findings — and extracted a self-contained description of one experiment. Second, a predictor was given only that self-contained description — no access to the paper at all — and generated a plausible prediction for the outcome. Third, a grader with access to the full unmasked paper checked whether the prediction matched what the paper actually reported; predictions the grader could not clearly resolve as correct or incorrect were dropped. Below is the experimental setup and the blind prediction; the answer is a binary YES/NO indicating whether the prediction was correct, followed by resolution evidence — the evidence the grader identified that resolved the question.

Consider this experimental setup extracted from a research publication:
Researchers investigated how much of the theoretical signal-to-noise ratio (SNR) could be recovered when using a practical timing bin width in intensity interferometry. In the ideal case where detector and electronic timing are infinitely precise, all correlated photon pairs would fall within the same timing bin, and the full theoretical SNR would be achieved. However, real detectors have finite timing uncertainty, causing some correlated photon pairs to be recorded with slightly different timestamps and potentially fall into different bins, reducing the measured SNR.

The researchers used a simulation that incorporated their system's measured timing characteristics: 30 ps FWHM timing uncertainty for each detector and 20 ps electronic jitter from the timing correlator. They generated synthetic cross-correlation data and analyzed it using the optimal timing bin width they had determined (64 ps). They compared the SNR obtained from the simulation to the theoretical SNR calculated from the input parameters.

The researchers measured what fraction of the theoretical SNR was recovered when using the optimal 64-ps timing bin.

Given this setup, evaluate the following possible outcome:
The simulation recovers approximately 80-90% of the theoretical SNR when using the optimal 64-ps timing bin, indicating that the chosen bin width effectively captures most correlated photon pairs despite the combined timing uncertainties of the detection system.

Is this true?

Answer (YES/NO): YES